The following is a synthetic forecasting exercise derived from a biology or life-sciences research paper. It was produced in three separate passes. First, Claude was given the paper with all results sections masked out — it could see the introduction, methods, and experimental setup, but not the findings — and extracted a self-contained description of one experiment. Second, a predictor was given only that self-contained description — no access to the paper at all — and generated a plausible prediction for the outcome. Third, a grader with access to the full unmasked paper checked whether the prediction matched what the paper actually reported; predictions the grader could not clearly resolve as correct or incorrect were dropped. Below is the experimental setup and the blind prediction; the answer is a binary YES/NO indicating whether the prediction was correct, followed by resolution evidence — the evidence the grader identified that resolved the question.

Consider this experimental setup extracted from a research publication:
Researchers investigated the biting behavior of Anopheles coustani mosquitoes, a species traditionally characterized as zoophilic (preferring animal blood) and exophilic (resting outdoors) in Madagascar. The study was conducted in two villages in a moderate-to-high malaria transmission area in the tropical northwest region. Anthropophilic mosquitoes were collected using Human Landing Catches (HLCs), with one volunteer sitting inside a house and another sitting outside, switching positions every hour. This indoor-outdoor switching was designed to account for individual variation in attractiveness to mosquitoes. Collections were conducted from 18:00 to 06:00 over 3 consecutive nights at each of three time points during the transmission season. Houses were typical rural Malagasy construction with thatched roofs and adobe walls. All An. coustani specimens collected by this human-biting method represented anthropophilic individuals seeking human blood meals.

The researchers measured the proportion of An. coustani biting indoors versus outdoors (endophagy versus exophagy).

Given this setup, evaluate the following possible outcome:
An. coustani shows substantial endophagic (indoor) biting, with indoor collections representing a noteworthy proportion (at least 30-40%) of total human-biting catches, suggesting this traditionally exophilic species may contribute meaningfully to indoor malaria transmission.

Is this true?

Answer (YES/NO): NO